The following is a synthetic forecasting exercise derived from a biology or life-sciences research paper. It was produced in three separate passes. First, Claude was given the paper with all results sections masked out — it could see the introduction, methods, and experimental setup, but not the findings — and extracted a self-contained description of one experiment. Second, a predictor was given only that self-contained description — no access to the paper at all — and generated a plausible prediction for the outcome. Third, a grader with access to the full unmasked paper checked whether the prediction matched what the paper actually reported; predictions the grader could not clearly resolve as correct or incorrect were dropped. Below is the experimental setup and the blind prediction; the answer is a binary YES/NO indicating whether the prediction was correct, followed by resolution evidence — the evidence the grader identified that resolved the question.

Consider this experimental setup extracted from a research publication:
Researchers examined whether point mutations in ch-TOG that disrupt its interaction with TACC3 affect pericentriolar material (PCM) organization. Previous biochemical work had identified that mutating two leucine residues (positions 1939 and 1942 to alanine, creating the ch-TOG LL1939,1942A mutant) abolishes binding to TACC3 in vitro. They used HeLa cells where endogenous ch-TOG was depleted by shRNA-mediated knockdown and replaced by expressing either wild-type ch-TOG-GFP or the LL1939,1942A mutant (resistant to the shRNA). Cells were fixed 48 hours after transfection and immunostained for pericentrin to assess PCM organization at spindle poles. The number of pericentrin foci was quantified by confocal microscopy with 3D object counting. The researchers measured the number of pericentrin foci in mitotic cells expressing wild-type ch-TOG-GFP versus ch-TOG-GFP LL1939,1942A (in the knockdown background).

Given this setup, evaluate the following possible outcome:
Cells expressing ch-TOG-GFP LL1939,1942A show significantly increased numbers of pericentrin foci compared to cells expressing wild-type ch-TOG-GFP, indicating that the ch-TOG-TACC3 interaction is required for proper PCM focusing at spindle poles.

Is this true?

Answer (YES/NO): YES